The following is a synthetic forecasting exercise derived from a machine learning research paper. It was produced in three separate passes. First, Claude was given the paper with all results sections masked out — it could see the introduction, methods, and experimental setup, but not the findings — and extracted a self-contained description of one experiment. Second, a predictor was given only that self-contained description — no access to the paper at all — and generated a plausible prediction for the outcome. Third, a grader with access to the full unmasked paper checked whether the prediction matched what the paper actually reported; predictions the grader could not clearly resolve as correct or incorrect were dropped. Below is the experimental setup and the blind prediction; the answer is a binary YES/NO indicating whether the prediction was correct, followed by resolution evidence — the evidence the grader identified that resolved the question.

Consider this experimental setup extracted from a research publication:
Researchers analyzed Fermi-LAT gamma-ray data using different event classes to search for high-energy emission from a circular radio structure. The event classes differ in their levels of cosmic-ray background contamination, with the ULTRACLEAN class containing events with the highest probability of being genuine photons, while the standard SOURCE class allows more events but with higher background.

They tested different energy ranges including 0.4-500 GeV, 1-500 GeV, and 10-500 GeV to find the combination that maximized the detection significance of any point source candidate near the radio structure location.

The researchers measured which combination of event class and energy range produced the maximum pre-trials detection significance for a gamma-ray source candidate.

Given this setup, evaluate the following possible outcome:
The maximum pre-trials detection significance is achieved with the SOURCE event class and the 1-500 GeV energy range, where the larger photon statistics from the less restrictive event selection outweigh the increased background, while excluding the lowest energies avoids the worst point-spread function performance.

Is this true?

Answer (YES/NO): NO